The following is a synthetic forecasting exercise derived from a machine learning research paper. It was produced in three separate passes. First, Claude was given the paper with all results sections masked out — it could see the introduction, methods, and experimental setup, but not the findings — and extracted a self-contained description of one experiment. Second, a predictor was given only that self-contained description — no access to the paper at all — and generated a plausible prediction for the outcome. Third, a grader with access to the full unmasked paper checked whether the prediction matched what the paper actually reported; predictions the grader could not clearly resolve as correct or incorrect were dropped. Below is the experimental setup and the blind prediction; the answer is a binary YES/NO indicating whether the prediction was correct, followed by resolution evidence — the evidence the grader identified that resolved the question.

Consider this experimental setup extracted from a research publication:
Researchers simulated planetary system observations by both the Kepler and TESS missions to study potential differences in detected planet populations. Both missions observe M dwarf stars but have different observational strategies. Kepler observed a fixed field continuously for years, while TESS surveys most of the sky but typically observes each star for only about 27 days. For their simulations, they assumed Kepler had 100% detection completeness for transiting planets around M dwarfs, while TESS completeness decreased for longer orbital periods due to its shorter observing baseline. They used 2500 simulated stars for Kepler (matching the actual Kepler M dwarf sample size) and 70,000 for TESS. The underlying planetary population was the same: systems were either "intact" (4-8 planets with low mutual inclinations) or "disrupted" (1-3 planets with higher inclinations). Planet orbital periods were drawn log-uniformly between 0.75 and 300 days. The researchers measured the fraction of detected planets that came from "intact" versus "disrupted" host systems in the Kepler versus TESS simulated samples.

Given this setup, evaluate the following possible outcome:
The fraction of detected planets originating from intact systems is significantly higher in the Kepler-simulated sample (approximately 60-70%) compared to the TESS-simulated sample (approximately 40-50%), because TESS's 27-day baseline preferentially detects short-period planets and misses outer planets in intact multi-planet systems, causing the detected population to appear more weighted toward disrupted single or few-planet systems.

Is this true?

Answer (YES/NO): NO